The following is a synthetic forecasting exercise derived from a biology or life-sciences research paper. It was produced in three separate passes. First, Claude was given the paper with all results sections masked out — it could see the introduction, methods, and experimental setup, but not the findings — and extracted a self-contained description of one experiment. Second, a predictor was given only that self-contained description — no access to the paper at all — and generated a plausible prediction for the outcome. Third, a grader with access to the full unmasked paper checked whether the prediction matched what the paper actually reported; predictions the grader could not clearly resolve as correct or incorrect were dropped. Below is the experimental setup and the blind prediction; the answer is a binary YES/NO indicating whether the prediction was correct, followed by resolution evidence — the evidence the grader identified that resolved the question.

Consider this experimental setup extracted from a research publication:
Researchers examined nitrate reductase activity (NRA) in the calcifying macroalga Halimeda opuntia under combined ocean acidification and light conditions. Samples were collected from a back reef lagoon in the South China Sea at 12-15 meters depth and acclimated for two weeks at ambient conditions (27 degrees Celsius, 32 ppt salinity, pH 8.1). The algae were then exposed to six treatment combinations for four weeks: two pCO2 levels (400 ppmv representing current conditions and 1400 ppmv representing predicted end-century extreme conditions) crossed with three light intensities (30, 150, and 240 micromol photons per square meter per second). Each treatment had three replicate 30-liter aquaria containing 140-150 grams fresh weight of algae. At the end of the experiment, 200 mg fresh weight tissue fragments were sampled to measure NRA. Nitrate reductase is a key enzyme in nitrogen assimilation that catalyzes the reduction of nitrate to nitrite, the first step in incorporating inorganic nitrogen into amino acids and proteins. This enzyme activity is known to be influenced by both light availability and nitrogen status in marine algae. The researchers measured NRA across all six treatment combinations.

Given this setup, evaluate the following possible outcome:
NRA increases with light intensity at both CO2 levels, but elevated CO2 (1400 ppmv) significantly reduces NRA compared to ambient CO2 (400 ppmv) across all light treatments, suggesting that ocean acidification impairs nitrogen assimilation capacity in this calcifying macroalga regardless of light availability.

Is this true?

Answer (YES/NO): NO